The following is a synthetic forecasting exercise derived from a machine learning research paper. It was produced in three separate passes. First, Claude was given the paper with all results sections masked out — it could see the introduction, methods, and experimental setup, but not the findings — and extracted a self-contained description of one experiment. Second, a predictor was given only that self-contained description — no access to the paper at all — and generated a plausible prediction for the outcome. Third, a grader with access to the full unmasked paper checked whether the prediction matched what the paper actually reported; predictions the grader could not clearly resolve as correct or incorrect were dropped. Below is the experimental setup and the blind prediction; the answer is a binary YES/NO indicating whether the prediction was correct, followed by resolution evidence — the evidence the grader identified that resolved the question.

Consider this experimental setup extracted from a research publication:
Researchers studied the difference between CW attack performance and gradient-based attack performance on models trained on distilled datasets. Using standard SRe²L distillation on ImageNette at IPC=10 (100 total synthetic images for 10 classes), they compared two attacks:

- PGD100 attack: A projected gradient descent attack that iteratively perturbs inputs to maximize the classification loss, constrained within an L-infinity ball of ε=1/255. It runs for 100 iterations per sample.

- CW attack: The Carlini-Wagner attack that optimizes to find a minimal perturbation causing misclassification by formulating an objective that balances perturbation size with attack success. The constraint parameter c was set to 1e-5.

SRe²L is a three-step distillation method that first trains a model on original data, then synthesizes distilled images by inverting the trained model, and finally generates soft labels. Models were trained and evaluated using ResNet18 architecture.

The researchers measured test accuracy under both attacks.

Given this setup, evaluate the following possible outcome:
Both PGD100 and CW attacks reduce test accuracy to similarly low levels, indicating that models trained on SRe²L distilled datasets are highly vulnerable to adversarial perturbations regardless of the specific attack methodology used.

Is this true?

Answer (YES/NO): NO